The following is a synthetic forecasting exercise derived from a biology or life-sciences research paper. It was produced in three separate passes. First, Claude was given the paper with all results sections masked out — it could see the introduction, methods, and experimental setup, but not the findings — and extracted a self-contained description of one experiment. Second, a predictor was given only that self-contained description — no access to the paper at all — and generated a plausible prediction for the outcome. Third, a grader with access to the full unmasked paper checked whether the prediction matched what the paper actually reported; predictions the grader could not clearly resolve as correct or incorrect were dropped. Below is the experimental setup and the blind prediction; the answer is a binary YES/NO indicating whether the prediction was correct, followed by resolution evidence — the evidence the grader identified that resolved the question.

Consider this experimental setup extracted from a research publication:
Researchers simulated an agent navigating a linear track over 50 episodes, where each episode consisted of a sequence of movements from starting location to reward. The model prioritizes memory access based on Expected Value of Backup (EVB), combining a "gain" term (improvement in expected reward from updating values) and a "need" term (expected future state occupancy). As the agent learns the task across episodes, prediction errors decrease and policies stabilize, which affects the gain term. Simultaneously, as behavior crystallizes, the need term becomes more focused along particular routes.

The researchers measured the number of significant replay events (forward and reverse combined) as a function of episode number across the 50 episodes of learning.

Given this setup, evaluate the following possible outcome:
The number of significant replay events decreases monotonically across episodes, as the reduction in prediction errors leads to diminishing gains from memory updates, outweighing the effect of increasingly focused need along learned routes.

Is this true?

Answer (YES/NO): YES